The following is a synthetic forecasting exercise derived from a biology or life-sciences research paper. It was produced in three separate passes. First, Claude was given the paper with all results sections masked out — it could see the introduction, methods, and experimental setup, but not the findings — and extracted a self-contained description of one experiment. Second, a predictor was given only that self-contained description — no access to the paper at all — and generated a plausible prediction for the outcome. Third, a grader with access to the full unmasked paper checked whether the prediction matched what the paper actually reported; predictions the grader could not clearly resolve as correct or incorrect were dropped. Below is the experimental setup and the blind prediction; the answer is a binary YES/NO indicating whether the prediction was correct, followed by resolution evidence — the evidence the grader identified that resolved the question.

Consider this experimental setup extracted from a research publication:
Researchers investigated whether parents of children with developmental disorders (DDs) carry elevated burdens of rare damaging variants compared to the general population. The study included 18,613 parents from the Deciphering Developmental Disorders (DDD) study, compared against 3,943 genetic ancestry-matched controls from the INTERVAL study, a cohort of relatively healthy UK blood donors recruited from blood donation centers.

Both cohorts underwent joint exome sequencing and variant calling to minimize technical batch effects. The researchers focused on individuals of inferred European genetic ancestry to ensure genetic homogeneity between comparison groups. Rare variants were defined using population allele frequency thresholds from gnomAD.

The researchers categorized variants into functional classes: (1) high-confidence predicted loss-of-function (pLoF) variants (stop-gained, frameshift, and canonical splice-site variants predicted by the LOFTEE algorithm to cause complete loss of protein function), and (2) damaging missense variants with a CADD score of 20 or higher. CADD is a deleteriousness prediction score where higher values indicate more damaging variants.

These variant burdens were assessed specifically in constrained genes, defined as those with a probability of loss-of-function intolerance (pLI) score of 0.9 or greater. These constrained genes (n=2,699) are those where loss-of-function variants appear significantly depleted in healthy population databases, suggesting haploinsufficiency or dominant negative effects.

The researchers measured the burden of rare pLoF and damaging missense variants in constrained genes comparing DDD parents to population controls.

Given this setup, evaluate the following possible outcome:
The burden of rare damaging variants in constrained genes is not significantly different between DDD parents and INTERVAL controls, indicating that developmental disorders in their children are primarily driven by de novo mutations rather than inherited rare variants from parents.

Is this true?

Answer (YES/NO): NO